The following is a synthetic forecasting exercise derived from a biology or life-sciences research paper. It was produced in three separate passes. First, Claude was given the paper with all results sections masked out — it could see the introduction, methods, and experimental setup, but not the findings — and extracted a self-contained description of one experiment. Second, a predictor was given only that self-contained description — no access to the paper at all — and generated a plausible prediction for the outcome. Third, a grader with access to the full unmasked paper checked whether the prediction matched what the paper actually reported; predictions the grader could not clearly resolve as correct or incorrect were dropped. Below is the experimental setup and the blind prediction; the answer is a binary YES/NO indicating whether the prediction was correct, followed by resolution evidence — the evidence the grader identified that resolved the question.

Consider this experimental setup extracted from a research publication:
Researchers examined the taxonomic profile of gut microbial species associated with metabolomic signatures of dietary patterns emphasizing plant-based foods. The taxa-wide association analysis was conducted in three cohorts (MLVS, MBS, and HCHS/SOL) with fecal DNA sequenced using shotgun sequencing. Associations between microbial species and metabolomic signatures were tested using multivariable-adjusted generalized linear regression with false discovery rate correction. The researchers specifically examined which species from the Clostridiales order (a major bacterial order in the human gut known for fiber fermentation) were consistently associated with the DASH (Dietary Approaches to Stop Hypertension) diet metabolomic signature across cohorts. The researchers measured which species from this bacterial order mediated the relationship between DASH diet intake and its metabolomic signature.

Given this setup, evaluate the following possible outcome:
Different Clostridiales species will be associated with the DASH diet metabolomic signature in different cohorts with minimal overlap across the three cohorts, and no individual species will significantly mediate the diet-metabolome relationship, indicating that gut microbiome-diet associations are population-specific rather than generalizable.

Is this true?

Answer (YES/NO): NO